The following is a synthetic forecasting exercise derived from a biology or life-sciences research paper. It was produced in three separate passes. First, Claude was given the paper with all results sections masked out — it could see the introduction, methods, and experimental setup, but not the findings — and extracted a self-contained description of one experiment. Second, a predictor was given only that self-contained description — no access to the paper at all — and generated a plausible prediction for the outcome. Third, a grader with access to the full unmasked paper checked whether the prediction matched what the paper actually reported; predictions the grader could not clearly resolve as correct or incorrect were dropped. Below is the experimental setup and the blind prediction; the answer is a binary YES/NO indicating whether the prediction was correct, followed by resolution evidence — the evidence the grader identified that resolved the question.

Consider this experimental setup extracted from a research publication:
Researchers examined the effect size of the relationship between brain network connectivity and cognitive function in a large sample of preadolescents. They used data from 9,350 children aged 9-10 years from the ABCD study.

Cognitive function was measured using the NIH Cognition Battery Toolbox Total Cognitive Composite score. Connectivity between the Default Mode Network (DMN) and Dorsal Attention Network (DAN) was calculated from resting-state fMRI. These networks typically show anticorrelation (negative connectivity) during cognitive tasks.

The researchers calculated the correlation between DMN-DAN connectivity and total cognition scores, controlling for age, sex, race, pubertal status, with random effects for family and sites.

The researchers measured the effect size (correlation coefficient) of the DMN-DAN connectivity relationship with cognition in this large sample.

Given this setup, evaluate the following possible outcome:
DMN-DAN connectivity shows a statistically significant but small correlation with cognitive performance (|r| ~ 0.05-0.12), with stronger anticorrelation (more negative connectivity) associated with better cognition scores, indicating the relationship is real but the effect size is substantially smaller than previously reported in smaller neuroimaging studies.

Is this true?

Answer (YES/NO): NO